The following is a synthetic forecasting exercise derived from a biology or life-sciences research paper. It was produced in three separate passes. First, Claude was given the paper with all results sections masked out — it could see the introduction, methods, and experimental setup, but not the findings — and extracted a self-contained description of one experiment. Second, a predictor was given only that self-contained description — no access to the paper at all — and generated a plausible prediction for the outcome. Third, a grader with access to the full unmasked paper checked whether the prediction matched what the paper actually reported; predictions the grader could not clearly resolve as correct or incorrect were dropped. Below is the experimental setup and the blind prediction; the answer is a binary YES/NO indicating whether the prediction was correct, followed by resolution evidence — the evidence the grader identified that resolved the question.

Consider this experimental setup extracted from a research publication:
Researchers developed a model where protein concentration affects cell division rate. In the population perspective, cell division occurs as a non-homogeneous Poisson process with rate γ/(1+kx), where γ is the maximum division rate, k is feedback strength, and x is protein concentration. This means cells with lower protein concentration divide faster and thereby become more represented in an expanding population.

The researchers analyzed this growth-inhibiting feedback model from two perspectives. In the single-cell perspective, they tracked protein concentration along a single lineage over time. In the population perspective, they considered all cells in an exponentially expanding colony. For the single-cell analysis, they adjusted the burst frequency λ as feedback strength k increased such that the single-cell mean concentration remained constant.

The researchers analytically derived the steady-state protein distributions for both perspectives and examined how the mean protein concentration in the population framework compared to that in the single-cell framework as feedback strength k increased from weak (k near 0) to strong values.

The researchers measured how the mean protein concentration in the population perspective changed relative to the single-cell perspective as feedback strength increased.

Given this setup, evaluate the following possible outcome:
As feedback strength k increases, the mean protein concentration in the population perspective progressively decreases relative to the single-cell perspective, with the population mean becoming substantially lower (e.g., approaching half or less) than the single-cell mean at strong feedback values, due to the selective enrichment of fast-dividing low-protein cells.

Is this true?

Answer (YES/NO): YES